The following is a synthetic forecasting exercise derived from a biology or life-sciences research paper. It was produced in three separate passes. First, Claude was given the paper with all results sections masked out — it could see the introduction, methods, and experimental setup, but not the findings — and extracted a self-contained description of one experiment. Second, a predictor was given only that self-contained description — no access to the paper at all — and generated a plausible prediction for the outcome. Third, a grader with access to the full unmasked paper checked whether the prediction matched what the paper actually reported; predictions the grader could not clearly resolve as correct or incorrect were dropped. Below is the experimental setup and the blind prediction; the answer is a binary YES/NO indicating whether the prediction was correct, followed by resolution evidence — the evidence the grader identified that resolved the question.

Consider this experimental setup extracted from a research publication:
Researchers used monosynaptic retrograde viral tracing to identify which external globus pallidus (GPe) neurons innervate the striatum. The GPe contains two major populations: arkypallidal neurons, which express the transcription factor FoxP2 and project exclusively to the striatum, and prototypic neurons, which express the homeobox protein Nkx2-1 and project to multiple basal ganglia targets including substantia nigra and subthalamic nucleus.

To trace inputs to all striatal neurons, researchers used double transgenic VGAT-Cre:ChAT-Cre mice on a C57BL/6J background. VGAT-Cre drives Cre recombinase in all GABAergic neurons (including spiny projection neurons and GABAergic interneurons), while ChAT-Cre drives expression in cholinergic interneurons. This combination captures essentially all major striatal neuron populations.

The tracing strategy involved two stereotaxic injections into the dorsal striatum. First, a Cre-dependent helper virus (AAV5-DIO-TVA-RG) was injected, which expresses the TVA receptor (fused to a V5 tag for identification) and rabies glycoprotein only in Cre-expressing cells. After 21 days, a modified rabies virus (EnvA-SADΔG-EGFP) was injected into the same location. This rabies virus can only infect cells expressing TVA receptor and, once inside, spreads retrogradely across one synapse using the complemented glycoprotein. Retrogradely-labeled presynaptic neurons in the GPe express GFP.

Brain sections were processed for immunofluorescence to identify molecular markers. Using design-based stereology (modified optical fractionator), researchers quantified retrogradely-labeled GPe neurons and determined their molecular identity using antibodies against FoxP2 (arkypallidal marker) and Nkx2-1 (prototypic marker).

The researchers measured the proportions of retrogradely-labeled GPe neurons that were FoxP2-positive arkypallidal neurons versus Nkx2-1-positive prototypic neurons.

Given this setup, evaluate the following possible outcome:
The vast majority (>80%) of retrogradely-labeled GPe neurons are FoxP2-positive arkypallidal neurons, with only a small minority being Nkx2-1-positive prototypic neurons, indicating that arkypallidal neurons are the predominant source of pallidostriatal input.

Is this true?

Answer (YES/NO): NO